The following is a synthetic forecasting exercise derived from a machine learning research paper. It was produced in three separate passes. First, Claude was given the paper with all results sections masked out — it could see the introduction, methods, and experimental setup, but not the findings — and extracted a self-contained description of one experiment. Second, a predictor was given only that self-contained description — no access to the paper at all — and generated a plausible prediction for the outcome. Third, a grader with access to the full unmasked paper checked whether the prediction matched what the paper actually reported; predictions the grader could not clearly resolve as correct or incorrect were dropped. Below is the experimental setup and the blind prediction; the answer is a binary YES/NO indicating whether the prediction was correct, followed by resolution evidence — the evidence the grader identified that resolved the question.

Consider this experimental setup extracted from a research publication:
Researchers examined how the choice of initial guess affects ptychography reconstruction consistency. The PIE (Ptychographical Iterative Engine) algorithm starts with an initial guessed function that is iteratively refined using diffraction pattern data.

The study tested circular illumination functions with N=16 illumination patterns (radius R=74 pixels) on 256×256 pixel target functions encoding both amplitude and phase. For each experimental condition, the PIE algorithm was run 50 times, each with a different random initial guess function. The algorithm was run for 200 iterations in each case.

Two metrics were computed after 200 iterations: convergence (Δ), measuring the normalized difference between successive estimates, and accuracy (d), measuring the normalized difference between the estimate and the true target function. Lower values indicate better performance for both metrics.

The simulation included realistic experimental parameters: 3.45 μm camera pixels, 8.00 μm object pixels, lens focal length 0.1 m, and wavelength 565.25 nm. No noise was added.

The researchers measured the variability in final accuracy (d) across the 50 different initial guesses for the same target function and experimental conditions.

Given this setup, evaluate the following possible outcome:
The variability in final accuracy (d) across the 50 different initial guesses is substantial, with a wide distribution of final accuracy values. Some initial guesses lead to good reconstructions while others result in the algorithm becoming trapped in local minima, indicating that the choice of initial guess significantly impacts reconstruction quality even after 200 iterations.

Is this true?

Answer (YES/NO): NO